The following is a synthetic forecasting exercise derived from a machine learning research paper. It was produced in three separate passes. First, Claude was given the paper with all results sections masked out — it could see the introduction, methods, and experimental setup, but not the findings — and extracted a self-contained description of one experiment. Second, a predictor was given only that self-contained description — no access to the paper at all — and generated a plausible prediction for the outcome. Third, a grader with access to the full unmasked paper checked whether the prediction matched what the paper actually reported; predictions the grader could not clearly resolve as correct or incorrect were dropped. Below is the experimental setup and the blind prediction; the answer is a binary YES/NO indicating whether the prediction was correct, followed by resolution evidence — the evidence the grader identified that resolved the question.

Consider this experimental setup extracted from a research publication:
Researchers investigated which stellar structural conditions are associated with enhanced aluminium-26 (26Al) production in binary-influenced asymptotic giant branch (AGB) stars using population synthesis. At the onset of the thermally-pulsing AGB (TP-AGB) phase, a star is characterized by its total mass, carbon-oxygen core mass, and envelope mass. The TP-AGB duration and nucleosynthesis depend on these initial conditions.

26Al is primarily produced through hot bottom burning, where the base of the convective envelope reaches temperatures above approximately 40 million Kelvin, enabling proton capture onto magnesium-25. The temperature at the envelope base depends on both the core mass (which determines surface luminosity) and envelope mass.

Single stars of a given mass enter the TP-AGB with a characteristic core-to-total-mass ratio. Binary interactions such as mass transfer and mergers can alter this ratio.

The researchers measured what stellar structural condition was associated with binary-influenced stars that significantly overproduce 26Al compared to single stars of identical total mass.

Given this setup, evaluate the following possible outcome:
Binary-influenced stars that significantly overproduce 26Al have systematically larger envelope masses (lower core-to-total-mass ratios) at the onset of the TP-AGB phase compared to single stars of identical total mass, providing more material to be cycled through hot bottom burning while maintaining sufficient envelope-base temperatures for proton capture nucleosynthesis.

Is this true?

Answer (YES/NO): YES